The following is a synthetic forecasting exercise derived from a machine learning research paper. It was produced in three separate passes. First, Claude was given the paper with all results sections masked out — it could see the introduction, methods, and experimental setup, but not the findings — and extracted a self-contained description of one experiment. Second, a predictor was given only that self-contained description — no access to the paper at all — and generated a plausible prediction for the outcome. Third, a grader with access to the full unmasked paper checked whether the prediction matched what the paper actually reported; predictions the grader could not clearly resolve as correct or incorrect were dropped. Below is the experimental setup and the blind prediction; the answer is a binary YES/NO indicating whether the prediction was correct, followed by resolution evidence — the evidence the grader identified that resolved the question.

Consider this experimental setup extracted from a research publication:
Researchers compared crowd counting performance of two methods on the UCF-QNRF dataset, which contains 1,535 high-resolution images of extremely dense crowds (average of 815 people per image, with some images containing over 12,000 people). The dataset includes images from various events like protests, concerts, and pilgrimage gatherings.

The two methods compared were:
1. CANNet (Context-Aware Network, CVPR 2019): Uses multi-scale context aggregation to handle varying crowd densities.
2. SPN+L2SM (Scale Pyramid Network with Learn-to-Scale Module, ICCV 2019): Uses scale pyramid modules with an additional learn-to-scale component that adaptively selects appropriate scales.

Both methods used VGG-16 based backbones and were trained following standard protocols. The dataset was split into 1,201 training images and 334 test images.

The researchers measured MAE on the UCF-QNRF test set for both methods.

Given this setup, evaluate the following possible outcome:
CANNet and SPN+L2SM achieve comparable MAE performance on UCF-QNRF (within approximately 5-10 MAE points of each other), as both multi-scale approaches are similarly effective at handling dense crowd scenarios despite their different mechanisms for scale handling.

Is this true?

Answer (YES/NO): YES